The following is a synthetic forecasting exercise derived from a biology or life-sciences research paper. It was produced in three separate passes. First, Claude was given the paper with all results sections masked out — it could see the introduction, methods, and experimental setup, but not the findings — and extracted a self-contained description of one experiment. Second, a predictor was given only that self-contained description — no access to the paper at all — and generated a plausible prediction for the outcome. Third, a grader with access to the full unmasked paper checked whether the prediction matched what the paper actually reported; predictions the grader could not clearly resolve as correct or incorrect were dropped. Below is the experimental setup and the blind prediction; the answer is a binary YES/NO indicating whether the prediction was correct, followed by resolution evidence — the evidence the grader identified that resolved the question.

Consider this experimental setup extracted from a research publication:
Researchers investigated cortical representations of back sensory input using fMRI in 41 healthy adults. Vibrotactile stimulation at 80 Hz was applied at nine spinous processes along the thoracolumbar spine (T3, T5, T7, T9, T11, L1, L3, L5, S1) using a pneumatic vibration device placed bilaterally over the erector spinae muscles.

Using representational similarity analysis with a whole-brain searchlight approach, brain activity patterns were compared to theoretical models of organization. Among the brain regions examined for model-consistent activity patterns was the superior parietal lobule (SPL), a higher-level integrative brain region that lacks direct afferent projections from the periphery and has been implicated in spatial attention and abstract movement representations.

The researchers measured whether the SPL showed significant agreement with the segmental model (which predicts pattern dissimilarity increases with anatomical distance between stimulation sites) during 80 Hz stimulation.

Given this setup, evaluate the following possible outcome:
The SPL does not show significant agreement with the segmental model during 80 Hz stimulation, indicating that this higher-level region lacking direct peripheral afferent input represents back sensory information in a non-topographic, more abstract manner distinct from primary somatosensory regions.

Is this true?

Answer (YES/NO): NO